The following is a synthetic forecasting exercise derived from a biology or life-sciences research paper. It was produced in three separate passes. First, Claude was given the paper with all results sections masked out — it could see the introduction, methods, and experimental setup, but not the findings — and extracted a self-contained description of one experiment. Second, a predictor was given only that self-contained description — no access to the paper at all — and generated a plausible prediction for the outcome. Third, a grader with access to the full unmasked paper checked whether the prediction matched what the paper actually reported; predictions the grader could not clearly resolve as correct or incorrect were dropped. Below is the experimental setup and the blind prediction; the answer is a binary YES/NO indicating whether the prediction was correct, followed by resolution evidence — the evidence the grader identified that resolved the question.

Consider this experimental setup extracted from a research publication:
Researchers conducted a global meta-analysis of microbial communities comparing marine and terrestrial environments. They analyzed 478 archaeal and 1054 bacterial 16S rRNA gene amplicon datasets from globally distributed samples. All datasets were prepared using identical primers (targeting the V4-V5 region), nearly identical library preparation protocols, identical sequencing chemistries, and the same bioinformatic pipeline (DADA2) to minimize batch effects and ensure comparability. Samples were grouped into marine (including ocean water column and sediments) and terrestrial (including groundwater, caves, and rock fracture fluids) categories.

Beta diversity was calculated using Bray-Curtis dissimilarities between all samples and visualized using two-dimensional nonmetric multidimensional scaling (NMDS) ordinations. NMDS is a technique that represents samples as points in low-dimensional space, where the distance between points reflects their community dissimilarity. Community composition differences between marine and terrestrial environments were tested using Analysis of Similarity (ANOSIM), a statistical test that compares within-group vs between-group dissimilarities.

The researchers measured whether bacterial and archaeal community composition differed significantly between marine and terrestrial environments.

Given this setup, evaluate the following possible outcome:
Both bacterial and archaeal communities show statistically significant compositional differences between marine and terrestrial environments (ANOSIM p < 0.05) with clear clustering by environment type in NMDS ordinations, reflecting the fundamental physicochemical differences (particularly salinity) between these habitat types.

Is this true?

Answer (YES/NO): YES